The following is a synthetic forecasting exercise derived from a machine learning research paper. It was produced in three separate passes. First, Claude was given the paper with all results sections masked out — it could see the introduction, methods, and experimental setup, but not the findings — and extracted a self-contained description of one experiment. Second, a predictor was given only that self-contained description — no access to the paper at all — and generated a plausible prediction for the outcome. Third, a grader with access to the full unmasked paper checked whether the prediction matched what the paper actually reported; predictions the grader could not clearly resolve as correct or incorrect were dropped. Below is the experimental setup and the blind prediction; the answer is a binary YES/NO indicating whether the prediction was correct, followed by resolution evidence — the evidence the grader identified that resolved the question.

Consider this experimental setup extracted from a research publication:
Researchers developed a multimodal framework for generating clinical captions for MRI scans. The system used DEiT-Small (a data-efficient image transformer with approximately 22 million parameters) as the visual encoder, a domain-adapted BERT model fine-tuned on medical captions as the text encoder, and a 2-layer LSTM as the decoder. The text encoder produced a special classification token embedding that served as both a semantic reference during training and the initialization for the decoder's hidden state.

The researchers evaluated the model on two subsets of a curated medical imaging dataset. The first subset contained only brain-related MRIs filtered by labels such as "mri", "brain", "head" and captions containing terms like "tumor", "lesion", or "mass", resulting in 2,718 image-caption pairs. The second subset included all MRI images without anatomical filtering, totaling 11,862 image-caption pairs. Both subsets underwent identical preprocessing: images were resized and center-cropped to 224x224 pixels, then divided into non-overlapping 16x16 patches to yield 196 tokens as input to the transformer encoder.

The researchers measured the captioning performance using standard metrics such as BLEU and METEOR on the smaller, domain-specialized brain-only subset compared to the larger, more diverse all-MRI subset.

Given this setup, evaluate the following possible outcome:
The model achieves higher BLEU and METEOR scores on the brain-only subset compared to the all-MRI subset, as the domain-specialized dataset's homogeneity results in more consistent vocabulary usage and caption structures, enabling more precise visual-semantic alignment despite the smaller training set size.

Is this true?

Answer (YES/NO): YES